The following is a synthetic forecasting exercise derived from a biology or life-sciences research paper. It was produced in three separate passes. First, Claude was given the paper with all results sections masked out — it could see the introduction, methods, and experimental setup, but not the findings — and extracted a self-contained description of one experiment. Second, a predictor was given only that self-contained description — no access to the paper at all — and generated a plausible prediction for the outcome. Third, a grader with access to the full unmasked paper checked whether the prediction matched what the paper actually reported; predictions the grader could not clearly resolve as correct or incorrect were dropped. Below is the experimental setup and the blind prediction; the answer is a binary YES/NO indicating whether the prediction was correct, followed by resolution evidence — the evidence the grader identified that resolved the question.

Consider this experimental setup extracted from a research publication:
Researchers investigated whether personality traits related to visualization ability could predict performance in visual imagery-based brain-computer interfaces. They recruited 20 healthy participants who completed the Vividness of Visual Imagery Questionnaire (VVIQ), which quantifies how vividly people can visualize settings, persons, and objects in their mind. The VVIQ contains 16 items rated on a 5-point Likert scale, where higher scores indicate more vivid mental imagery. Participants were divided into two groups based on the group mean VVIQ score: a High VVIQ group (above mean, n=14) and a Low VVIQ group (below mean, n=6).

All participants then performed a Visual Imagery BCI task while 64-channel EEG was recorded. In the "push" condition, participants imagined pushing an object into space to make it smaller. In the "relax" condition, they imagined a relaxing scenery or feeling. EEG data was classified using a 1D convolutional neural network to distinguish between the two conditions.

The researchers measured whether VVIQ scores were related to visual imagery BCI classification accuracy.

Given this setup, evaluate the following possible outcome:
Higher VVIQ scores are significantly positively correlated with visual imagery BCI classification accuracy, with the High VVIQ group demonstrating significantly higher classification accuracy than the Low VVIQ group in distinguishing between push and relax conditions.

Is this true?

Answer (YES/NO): NO